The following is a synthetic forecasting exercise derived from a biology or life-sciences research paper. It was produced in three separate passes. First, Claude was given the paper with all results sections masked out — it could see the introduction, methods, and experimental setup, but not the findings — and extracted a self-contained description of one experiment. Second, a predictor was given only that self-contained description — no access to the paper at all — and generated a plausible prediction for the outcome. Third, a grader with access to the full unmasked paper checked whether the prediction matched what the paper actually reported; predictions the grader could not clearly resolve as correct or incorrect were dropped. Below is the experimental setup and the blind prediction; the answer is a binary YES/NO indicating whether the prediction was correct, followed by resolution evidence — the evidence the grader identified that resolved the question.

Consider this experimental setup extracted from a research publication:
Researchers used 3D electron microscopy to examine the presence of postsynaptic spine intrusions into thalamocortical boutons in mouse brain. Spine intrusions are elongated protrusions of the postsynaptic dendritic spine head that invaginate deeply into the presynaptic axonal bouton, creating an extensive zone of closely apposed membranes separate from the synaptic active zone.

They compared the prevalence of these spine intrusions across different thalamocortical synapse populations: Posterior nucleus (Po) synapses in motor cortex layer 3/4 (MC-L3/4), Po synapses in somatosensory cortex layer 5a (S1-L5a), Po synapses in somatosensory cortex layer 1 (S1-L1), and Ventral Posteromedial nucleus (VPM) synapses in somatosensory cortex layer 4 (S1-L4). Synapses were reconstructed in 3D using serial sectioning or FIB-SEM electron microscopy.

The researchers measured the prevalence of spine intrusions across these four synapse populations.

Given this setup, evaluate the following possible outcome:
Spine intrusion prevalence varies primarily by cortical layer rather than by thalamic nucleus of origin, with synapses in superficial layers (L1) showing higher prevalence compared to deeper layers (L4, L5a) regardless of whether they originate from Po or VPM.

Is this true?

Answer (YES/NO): NO